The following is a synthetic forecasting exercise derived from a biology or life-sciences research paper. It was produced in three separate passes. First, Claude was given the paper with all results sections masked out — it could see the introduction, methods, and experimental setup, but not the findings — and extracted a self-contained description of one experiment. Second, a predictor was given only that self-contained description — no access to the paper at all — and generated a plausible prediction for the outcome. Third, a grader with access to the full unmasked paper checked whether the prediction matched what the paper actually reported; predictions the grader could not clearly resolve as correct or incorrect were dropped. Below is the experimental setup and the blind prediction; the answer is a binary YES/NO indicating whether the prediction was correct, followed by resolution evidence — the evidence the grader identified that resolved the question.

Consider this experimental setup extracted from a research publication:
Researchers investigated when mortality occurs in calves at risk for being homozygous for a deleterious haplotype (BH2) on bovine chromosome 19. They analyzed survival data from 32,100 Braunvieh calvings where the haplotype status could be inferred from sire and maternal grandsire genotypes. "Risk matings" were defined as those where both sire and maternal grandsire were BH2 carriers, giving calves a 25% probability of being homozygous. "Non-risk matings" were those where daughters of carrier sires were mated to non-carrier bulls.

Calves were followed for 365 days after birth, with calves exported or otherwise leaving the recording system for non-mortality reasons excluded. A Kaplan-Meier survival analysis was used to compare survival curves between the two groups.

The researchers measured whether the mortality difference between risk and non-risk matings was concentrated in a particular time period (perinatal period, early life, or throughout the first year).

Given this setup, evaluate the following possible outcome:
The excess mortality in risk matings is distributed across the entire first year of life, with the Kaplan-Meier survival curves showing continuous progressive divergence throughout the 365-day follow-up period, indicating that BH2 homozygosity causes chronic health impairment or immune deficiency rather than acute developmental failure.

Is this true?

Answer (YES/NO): NO